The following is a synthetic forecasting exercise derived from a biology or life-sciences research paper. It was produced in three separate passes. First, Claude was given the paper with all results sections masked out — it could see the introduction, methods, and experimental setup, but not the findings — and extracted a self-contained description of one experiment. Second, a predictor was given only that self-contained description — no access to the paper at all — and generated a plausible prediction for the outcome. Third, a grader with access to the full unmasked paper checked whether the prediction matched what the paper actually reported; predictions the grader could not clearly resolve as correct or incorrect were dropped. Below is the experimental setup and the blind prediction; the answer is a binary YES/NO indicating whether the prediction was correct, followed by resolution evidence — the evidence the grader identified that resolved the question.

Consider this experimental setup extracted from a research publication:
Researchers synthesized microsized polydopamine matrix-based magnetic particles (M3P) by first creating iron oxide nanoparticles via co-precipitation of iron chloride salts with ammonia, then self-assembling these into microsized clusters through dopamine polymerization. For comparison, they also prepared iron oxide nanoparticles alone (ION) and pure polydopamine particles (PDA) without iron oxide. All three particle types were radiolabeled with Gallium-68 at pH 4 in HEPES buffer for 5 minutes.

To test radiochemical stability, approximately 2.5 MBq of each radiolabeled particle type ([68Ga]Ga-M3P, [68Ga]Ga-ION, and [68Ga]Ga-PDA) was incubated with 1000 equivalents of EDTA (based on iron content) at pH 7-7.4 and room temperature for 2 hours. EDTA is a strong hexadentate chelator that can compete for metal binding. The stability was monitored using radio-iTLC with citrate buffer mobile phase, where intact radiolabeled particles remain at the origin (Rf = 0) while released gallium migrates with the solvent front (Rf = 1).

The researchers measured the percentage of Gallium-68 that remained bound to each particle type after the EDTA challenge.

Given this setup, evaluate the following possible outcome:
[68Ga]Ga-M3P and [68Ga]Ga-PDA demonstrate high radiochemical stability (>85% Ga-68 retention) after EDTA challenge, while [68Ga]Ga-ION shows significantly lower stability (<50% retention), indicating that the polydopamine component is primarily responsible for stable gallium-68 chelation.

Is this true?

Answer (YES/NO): NO